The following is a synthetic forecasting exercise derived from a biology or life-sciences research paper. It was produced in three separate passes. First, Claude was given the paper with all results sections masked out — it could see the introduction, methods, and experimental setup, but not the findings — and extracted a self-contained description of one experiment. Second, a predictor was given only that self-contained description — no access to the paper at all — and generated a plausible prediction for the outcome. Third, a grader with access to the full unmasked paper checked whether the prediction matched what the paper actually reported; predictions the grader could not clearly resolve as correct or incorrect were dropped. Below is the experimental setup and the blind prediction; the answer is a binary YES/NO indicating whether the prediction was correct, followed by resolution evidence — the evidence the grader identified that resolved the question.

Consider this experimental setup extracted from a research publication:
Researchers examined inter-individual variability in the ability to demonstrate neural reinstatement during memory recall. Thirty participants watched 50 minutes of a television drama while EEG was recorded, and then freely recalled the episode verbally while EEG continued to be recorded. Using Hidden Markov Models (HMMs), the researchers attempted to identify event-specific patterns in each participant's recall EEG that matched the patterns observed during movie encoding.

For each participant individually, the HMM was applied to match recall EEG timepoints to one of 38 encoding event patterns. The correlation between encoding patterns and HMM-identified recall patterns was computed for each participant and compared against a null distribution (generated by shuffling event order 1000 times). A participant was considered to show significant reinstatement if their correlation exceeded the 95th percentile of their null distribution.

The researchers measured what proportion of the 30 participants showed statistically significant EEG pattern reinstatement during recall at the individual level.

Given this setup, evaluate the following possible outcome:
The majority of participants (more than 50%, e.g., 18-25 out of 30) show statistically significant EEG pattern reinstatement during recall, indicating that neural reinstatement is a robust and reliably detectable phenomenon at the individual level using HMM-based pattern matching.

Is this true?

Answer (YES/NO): YES